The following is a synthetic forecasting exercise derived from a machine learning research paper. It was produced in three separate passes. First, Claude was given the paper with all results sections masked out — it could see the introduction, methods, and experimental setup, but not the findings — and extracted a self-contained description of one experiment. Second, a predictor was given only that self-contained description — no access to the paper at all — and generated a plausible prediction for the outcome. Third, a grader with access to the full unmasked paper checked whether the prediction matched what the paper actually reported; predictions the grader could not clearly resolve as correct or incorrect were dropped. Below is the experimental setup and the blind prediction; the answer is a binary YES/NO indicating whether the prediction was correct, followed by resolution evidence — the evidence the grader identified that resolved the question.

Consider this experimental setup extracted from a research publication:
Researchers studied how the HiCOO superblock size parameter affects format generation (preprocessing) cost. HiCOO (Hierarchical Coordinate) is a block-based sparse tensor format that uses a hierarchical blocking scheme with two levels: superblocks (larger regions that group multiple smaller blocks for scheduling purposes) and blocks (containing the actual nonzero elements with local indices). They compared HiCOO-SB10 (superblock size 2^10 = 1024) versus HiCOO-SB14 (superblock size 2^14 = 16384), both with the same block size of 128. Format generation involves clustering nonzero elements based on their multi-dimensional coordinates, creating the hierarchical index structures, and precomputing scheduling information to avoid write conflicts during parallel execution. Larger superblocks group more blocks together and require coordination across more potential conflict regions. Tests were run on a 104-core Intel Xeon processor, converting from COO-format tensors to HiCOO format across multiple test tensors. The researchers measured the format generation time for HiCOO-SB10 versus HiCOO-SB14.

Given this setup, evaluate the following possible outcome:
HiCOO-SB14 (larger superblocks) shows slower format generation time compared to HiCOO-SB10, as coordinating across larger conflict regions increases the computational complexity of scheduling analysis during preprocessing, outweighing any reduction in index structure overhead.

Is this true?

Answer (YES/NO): YES